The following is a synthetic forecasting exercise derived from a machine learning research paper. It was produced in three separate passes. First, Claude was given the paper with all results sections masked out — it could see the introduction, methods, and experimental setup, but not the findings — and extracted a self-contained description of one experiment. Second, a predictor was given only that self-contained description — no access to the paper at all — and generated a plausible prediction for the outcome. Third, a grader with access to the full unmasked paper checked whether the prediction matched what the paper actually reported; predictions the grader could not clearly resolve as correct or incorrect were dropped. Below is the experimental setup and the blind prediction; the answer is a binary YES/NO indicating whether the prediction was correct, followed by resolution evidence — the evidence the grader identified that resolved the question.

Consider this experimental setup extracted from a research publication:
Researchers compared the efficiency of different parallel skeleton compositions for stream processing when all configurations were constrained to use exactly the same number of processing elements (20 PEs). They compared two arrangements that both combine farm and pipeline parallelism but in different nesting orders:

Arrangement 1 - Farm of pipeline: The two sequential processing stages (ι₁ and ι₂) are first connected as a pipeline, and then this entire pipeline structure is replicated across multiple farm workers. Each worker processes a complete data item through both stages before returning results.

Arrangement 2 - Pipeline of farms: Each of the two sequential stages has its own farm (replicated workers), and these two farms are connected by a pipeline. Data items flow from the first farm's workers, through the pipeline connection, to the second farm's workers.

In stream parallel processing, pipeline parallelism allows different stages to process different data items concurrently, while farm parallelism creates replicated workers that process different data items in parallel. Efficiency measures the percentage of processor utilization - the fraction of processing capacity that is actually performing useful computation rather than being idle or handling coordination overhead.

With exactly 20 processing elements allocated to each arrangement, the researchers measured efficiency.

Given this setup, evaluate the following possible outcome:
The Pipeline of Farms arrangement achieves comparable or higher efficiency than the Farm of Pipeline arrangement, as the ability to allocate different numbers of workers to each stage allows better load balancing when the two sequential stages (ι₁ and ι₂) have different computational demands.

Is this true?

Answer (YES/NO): NO